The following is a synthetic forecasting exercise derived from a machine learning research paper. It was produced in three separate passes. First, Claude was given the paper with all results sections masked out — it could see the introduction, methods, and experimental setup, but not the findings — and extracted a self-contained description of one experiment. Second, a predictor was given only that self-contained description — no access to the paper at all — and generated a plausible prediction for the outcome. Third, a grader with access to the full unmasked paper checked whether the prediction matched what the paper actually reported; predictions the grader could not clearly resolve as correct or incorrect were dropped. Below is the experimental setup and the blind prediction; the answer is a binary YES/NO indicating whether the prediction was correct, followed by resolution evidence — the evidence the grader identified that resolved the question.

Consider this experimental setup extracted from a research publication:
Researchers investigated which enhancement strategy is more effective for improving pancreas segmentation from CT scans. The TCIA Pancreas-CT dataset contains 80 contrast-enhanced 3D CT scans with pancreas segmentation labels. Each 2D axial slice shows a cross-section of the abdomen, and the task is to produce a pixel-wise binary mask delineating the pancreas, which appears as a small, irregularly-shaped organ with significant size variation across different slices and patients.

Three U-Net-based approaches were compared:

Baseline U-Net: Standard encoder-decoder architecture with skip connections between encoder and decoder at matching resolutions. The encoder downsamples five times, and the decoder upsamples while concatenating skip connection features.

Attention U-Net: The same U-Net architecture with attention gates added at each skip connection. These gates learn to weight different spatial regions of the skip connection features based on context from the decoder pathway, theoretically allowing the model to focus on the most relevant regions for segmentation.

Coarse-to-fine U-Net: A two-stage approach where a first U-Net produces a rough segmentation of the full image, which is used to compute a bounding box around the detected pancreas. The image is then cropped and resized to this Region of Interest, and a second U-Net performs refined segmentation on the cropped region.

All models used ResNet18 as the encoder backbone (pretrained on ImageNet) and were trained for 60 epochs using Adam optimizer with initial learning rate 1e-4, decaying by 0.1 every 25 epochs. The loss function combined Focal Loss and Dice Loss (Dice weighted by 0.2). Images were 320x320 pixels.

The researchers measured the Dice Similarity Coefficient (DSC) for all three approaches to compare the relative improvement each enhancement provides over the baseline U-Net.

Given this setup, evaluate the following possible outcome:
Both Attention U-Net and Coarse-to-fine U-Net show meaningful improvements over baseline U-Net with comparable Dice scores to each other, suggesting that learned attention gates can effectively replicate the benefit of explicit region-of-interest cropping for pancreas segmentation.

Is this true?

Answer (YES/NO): NO